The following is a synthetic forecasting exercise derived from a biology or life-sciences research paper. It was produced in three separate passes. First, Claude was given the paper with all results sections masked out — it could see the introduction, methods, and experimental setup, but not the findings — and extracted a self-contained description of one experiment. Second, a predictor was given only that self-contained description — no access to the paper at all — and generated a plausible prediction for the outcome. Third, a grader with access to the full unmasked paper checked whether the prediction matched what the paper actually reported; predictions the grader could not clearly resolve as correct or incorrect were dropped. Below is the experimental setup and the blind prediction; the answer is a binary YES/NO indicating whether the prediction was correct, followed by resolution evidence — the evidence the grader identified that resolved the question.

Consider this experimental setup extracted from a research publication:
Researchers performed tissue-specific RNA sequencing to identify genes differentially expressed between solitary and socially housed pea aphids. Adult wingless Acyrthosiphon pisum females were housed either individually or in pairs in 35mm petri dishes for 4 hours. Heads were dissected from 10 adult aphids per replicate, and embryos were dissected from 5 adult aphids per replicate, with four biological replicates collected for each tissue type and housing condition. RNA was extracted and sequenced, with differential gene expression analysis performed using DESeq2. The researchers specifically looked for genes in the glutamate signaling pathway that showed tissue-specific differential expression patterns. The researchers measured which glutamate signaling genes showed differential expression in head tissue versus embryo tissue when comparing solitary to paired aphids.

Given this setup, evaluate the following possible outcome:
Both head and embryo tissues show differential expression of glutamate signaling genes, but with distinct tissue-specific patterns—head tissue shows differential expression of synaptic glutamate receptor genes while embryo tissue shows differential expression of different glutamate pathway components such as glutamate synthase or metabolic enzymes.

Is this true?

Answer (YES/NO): NO